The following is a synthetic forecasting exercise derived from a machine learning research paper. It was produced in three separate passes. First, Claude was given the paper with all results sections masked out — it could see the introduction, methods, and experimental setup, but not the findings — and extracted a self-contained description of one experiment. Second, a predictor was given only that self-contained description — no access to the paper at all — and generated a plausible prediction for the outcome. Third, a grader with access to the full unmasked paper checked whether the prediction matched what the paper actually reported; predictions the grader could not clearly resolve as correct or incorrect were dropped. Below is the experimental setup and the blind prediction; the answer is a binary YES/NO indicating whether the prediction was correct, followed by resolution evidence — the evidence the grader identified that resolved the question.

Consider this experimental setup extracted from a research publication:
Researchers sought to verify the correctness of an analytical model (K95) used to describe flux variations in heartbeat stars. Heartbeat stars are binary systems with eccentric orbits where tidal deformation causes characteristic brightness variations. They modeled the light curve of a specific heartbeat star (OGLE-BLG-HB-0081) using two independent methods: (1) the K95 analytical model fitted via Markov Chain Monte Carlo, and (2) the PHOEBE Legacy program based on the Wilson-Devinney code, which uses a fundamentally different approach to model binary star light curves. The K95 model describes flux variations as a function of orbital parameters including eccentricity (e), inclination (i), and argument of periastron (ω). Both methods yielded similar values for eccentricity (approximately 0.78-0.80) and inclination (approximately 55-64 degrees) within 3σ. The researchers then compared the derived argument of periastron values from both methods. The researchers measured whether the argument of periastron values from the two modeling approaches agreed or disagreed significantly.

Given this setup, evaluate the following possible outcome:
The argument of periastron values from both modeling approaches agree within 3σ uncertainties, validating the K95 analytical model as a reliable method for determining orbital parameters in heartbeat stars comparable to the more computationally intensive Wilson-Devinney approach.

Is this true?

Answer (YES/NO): NO